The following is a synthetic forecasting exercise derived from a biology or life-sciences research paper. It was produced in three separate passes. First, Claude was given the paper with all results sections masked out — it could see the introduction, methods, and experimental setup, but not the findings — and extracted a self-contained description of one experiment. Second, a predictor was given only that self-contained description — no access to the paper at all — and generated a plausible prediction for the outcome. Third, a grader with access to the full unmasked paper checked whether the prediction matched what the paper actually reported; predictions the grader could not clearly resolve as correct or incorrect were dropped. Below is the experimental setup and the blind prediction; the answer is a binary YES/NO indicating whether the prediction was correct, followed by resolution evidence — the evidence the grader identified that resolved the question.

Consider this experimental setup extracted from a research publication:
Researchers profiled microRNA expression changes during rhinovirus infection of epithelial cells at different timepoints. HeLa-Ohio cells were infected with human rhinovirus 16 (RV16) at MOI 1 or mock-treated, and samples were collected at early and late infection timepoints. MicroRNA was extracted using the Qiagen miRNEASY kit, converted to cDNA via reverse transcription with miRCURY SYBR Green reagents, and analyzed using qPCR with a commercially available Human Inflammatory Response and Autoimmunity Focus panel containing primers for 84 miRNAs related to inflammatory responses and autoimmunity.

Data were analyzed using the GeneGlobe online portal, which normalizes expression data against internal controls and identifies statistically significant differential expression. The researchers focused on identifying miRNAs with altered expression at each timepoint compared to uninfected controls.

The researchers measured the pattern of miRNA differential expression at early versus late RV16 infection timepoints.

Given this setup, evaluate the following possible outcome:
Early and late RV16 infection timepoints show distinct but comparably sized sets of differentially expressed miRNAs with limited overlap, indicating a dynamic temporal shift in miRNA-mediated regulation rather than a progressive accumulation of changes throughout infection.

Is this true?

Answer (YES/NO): NO